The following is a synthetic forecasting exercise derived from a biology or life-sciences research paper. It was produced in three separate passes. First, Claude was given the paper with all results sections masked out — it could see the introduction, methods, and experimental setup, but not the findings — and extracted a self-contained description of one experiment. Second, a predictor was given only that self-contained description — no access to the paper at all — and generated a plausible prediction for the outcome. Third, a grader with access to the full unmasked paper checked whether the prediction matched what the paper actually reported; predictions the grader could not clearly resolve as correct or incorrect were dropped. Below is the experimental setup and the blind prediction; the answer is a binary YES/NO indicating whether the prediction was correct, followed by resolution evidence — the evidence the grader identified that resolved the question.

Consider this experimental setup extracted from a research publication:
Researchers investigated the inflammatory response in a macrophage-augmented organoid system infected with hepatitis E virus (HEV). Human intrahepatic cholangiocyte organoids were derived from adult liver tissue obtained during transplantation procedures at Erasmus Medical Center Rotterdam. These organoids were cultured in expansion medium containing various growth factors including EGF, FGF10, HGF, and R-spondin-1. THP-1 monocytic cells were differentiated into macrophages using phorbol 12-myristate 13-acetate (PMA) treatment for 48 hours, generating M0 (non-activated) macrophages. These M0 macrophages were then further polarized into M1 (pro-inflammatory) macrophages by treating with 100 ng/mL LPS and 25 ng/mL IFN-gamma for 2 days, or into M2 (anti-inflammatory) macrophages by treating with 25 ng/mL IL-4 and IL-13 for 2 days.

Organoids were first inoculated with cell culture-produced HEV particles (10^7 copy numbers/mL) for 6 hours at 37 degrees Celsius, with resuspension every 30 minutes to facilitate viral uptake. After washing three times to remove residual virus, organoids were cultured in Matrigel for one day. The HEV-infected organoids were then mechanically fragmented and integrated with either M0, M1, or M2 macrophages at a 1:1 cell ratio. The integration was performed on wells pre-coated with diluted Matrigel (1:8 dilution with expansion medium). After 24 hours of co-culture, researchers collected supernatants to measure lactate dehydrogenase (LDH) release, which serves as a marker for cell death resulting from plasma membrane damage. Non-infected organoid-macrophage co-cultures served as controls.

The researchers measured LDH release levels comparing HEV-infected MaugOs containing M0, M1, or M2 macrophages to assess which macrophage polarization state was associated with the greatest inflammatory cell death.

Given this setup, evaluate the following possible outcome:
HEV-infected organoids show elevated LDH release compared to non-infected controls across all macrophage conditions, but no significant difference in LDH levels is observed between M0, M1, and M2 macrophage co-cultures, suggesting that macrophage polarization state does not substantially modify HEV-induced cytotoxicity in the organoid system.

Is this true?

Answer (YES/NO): NO